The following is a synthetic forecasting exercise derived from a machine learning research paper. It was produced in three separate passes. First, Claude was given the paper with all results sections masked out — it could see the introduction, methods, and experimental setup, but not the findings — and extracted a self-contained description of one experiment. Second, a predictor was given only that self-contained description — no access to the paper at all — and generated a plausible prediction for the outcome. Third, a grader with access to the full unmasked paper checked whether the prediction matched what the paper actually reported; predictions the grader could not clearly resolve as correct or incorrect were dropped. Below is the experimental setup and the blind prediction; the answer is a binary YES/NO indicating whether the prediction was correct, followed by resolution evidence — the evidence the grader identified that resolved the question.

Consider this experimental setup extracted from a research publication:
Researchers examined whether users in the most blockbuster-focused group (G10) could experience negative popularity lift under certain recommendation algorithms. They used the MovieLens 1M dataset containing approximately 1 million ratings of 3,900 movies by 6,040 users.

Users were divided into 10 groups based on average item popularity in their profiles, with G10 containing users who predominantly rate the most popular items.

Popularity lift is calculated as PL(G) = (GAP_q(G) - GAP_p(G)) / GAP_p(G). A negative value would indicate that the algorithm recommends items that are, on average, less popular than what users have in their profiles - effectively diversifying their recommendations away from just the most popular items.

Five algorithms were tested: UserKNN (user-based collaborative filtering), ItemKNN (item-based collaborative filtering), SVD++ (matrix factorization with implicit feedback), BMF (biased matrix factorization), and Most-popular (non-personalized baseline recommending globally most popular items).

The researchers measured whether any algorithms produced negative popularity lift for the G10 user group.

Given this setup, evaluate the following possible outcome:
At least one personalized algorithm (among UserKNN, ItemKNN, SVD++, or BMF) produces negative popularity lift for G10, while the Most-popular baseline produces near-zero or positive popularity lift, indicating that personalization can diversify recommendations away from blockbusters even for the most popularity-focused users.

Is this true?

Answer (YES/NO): YES